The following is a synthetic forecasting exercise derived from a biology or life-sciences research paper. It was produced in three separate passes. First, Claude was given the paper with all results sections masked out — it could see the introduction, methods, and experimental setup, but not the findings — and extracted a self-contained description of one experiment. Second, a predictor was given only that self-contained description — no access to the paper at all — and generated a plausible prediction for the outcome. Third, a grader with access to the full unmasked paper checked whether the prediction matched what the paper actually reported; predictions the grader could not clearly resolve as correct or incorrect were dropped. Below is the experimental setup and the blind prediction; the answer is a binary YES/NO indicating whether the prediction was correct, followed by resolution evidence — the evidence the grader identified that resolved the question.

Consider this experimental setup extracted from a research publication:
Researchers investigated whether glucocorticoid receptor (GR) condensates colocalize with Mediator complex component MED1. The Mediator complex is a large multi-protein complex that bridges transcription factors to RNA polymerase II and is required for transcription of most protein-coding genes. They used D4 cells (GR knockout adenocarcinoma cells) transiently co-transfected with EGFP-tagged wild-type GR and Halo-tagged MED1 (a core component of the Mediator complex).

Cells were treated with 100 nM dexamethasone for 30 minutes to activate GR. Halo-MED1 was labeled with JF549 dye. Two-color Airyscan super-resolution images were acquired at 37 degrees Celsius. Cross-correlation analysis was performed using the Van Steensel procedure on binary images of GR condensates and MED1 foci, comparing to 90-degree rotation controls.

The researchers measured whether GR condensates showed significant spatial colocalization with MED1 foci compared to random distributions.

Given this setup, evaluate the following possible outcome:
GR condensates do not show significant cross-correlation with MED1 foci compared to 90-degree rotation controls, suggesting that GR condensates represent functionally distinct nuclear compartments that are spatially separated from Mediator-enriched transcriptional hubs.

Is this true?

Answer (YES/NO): NO